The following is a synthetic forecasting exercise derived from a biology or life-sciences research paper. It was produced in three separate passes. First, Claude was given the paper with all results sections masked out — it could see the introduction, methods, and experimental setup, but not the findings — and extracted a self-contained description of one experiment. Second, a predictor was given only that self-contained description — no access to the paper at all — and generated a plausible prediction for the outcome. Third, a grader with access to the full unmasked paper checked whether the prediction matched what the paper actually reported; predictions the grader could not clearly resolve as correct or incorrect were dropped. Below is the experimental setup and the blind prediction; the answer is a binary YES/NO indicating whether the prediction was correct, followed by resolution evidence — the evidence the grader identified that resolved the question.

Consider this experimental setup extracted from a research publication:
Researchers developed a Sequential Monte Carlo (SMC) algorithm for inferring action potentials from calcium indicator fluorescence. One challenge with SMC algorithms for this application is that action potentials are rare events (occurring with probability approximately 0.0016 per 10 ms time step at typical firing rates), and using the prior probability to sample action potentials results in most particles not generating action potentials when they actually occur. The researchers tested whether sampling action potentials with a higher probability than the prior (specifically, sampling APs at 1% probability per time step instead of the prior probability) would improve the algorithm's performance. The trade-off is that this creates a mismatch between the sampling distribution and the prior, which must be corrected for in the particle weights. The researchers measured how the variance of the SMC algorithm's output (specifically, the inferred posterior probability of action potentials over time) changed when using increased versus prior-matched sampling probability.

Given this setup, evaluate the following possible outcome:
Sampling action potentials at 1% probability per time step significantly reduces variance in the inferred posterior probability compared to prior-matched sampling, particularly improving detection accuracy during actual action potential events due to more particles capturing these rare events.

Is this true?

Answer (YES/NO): YES